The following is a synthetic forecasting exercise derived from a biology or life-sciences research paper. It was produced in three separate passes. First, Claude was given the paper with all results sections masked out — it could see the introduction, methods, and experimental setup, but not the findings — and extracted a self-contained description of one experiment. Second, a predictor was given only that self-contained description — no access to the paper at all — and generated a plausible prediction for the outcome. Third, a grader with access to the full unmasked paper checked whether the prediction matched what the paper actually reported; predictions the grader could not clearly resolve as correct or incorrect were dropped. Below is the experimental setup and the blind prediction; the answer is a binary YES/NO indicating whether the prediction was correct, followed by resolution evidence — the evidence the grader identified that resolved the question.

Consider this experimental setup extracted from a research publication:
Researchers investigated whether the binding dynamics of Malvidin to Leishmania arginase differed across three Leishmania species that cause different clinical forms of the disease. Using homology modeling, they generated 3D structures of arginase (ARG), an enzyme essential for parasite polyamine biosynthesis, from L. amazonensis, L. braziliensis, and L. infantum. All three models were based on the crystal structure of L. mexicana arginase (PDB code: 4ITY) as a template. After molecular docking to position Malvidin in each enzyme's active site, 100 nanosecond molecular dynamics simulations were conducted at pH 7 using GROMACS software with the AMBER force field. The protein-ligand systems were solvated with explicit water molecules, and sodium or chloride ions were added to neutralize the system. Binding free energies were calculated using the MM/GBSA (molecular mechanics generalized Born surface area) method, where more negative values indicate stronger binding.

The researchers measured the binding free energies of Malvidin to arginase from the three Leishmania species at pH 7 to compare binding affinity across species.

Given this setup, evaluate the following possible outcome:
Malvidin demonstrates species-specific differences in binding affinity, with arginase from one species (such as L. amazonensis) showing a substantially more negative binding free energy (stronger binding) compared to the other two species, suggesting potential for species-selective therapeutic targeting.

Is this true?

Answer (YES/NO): NO